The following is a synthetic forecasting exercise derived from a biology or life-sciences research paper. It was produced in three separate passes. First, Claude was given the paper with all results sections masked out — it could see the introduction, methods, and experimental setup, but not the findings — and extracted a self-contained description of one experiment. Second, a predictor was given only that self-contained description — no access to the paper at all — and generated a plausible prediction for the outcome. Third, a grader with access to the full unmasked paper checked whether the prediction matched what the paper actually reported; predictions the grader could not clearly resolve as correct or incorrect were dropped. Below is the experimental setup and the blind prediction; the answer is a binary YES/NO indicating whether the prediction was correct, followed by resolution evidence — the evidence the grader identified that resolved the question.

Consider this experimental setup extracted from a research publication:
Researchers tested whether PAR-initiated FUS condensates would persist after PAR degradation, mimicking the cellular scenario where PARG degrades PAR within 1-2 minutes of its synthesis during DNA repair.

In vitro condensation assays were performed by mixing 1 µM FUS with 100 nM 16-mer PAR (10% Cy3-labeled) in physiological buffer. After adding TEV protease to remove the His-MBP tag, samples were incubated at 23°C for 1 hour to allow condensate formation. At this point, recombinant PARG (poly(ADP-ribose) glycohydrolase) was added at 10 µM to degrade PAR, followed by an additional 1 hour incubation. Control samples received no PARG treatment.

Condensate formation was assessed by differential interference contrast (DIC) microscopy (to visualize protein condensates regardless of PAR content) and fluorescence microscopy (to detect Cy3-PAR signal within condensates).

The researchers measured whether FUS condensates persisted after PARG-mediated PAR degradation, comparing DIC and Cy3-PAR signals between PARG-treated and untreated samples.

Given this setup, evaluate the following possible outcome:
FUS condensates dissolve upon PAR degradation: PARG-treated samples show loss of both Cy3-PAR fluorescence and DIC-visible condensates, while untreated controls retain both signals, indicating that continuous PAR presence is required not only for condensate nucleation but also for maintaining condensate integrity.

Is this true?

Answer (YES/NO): NO